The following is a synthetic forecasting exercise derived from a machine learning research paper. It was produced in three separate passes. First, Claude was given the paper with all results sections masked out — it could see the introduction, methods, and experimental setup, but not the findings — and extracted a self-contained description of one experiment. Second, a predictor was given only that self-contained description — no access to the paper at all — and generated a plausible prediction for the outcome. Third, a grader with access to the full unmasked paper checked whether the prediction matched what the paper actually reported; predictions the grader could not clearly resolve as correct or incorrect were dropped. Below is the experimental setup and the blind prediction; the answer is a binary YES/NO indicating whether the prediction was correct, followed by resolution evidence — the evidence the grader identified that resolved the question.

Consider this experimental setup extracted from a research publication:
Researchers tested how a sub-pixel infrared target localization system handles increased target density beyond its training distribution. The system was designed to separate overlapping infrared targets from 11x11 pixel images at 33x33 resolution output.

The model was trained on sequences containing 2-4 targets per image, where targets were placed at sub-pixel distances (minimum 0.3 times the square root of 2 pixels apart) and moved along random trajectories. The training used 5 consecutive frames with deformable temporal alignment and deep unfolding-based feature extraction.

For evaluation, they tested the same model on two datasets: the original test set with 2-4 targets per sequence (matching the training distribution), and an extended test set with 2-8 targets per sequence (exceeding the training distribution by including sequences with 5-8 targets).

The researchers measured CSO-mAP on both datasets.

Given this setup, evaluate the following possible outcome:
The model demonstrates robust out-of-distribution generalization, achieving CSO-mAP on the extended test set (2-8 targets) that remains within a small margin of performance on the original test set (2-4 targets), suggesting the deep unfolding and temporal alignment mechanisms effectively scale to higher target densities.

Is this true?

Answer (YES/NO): YES